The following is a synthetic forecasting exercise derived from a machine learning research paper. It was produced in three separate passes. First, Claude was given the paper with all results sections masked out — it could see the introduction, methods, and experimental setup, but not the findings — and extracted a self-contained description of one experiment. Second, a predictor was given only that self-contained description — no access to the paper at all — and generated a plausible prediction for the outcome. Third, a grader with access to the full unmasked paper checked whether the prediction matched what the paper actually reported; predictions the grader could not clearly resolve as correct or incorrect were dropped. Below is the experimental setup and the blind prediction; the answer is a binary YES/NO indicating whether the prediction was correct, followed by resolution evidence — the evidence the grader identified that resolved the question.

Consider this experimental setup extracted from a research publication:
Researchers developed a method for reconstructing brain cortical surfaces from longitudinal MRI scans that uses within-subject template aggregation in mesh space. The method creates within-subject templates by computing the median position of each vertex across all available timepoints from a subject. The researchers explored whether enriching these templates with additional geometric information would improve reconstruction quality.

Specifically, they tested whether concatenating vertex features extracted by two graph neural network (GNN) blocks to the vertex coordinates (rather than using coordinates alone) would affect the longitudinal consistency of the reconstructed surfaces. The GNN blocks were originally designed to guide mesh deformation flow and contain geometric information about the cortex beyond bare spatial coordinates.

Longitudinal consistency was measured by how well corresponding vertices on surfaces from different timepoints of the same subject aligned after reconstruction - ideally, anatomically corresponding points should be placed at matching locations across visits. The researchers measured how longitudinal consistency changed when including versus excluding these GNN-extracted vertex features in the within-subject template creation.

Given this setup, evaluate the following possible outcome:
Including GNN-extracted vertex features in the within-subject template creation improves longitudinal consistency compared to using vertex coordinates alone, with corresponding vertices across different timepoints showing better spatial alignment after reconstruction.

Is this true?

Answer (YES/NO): YES